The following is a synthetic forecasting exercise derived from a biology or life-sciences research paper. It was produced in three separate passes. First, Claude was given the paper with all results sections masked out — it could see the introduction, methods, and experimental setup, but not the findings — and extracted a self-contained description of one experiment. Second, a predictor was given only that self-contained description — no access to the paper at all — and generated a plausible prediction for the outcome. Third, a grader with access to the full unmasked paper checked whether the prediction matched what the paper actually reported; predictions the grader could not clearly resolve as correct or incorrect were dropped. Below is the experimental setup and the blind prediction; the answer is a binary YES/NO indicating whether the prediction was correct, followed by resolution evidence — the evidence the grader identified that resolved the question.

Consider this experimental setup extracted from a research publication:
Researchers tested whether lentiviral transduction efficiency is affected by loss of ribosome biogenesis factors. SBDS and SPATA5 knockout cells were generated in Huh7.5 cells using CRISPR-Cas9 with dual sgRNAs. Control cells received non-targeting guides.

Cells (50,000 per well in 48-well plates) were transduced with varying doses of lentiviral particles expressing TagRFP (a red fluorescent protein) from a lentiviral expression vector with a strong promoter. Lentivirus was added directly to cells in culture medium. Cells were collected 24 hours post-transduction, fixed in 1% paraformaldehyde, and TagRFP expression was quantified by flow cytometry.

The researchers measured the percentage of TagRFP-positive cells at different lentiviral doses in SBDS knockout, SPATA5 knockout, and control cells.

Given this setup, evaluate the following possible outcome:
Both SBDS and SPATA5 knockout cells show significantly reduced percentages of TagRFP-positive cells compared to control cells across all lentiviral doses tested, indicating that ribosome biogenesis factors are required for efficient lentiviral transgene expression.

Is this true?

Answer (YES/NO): YES